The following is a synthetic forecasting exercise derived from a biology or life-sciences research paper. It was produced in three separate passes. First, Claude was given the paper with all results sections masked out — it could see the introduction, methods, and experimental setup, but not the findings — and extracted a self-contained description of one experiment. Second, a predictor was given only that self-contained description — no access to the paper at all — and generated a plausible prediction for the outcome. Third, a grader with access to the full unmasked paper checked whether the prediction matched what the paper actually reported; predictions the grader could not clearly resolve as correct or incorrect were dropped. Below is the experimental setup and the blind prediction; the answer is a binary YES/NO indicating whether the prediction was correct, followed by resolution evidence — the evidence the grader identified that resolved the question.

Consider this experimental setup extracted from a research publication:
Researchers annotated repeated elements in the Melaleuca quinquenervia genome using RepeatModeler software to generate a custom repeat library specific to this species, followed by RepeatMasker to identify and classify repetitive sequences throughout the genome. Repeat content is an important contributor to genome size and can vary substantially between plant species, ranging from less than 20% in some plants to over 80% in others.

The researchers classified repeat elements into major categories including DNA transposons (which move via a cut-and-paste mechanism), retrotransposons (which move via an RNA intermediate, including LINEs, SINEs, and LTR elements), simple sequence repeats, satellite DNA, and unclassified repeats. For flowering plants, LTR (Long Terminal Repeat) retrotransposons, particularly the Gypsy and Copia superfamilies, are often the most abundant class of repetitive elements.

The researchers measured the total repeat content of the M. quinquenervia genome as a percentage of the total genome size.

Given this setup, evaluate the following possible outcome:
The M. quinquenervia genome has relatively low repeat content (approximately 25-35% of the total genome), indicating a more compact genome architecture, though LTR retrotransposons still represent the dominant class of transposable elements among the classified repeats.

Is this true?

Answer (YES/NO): YES